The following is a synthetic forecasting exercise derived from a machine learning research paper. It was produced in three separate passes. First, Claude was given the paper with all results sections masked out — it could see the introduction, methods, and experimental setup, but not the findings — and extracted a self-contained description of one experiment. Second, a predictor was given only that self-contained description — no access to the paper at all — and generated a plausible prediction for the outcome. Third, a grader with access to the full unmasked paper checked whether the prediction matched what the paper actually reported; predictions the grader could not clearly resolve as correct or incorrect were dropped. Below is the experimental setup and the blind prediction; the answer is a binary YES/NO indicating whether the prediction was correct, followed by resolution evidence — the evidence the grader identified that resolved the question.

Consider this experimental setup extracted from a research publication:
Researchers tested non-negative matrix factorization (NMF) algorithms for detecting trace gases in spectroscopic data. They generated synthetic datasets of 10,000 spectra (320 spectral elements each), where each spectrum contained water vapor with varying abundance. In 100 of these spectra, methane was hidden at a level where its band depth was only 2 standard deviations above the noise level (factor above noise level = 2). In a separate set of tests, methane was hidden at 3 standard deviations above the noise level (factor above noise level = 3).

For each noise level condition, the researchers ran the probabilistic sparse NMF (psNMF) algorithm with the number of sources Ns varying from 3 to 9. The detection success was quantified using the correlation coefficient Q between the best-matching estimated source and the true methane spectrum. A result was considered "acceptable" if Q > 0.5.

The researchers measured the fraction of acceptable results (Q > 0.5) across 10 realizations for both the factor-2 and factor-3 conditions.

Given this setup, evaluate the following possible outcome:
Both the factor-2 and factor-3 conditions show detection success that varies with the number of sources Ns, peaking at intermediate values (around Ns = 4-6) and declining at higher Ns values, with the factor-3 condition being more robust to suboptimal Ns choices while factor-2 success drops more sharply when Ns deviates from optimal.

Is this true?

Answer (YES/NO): NO